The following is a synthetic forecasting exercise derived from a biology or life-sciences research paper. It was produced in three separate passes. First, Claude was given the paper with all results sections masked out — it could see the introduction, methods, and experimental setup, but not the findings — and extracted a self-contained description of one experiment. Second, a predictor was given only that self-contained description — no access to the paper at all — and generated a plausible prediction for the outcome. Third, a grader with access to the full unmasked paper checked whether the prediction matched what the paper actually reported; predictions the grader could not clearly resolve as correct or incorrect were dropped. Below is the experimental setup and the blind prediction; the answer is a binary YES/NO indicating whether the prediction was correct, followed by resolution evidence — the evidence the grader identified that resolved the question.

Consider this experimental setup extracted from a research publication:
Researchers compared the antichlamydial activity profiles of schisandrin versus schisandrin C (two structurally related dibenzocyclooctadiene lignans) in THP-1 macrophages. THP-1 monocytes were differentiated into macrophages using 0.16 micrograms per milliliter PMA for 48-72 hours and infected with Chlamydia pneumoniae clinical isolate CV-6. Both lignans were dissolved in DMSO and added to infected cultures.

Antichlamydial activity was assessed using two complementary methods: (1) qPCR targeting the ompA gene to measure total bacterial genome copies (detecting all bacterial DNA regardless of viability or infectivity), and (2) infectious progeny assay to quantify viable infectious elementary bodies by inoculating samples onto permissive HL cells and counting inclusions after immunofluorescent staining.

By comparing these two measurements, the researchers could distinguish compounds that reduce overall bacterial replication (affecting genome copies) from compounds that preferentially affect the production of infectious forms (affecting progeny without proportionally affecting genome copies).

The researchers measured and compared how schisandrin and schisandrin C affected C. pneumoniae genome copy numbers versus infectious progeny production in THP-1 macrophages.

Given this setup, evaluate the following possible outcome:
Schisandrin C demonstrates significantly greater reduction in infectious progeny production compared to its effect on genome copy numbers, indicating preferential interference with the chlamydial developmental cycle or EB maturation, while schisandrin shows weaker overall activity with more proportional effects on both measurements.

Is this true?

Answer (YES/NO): NO